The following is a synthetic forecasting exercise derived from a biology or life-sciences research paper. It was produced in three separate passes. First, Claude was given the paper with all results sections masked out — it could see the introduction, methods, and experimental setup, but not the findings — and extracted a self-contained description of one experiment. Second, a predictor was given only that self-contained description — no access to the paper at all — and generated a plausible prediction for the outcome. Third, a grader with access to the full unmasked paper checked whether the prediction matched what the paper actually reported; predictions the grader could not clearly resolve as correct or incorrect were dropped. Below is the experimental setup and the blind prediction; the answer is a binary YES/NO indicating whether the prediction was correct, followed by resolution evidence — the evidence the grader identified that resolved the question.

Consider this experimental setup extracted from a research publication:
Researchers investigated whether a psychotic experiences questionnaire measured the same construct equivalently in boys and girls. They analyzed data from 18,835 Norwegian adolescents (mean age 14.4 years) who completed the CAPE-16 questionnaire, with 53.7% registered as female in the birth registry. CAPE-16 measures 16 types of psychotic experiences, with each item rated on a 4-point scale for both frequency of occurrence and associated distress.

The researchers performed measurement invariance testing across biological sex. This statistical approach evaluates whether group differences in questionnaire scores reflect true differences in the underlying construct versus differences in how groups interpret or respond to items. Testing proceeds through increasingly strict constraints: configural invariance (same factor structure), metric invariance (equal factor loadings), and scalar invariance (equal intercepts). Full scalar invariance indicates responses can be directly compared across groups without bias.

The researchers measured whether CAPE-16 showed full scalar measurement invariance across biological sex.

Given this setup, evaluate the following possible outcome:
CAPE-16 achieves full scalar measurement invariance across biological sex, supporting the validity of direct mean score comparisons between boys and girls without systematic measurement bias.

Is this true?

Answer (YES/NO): YES